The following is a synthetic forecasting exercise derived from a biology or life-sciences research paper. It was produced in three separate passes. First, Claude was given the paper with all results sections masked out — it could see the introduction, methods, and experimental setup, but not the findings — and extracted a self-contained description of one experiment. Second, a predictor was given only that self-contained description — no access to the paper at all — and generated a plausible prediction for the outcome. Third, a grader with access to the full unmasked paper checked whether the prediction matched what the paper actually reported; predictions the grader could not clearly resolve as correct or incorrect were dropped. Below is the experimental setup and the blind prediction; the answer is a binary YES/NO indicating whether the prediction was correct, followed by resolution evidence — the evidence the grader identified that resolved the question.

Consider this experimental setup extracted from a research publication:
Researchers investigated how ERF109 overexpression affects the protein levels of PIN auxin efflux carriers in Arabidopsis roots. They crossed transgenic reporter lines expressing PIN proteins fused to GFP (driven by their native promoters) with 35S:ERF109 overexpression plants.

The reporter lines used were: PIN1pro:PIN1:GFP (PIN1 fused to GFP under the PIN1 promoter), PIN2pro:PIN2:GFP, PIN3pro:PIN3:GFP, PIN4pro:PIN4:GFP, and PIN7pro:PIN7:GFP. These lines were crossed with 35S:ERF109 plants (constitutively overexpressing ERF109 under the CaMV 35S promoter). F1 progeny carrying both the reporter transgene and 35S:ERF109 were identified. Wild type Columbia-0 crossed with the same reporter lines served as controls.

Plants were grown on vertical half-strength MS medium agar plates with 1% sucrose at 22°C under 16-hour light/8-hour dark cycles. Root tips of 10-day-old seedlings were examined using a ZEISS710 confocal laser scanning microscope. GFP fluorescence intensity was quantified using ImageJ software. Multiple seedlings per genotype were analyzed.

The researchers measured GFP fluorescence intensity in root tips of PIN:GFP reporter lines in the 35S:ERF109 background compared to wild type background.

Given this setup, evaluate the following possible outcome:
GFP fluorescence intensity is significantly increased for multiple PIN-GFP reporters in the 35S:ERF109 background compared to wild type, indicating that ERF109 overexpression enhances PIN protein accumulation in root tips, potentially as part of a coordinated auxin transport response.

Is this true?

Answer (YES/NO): YES